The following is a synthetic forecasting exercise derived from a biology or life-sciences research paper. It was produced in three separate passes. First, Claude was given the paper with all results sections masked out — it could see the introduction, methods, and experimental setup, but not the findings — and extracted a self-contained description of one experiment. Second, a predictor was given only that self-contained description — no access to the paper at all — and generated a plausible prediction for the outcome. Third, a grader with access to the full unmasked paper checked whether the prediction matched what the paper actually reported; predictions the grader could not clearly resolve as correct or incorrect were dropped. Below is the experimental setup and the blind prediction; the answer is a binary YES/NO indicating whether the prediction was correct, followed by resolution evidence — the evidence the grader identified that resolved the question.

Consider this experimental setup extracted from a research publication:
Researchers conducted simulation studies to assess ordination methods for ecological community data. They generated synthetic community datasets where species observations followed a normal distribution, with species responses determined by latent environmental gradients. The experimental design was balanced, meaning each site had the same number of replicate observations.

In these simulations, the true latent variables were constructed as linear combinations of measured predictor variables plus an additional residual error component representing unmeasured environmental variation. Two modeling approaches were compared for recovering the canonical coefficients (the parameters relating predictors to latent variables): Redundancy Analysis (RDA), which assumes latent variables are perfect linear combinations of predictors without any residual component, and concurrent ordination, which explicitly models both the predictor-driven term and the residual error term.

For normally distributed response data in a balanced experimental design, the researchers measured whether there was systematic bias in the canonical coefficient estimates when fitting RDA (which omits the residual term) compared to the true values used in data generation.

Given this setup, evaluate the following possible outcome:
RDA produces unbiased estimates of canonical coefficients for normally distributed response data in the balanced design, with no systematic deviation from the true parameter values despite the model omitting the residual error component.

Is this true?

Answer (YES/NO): YES